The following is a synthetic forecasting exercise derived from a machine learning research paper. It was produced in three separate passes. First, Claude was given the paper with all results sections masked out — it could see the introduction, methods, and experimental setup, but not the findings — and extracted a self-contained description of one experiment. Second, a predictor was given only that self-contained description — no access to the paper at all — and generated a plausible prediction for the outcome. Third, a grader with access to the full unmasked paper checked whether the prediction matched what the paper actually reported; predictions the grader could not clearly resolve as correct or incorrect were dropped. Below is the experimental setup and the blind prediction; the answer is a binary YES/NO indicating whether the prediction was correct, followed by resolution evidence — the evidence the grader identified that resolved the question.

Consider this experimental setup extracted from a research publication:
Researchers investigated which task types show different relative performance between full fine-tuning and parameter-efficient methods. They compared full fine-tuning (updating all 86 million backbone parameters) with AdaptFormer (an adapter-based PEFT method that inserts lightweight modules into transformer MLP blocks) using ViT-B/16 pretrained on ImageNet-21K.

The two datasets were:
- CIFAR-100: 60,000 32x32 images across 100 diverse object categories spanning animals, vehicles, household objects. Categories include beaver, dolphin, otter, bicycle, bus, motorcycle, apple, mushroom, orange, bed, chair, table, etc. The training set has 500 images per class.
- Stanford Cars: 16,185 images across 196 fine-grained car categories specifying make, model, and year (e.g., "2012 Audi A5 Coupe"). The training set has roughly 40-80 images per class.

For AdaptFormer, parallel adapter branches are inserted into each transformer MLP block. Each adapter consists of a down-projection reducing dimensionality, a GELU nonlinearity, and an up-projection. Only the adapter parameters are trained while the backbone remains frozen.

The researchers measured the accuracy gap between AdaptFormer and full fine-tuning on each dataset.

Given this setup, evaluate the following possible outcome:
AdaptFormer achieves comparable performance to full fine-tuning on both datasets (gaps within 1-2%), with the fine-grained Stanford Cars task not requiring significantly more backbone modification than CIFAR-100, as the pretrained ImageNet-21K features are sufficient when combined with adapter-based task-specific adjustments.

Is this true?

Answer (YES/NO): NO